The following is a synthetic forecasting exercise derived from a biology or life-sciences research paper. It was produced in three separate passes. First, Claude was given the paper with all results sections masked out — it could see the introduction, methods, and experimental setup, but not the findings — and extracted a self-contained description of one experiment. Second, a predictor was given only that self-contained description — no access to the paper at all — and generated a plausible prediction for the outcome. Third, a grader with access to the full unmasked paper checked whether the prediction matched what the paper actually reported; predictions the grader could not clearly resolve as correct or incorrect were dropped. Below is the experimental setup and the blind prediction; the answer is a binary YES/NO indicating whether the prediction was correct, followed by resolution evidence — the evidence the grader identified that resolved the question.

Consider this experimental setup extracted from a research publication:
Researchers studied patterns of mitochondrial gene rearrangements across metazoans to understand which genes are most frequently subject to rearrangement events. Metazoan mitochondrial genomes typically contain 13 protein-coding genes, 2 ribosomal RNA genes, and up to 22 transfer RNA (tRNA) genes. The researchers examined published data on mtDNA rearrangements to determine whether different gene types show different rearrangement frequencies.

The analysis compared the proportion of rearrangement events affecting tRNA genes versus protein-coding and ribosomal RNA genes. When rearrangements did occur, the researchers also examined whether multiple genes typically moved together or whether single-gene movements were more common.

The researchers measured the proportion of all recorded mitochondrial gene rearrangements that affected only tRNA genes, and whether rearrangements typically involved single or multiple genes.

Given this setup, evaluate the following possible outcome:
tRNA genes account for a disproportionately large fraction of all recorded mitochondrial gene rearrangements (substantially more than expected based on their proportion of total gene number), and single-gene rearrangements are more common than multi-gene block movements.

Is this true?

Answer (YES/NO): YES